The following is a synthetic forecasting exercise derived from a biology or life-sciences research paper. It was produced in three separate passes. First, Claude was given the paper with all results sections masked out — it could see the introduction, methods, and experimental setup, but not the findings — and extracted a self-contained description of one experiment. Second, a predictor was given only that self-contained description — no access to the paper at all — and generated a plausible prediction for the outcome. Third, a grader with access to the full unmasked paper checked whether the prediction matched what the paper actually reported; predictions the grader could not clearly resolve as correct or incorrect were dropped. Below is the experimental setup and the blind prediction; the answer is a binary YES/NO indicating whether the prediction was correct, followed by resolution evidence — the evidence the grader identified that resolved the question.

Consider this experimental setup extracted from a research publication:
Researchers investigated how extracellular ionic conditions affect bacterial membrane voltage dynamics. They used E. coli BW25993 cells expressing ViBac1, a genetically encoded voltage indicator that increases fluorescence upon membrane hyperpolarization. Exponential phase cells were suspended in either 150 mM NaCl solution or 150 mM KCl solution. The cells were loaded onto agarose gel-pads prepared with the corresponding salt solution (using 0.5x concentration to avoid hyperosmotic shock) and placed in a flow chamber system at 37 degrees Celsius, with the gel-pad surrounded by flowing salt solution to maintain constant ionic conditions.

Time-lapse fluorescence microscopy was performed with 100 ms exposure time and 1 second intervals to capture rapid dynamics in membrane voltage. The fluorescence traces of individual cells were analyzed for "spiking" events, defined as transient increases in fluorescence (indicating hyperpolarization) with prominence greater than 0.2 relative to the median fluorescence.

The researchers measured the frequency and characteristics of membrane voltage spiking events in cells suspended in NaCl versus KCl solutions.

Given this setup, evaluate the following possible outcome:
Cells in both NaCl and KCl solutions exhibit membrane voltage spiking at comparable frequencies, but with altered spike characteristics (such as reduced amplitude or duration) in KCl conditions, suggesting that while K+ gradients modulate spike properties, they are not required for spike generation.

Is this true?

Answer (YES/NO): NO